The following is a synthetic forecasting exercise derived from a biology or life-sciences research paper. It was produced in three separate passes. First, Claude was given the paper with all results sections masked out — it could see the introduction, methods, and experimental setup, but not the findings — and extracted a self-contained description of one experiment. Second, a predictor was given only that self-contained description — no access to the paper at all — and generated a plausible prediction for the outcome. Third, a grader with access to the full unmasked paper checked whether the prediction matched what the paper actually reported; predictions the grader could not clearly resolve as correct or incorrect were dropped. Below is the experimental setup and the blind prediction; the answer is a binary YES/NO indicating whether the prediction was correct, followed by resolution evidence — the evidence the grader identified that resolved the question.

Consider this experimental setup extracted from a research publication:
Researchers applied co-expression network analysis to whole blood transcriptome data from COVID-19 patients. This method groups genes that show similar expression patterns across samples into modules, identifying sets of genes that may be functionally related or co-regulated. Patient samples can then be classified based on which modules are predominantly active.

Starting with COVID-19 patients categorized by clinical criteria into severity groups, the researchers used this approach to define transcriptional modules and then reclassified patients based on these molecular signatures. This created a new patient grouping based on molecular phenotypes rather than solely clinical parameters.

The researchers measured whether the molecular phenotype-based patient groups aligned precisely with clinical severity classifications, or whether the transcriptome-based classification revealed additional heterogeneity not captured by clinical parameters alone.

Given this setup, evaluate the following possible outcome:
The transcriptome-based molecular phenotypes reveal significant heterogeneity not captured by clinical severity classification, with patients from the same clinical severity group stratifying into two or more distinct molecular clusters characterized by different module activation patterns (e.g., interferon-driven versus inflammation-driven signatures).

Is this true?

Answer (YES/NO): YES